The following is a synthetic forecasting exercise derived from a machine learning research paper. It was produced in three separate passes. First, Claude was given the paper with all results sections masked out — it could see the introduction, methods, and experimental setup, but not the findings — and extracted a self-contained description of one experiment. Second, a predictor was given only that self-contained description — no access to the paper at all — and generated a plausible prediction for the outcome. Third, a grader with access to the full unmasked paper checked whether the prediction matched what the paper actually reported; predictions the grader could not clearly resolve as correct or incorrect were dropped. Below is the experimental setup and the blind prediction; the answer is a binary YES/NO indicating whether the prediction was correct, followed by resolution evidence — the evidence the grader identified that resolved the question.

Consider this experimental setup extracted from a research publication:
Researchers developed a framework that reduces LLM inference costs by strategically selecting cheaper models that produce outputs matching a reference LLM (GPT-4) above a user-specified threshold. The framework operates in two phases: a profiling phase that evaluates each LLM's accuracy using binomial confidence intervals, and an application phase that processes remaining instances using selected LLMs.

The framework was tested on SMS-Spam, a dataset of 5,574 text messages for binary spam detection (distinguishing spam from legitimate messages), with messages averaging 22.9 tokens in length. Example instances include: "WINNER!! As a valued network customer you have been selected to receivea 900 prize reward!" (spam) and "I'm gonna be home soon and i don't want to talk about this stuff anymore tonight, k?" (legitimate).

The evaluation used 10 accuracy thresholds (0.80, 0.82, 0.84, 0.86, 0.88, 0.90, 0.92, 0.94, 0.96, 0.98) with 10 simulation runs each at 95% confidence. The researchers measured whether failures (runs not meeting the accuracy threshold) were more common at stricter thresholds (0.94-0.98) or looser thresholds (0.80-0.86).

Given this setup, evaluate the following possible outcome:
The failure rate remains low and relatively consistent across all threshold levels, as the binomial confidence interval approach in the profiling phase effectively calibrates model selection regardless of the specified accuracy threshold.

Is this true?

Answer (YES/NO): YES